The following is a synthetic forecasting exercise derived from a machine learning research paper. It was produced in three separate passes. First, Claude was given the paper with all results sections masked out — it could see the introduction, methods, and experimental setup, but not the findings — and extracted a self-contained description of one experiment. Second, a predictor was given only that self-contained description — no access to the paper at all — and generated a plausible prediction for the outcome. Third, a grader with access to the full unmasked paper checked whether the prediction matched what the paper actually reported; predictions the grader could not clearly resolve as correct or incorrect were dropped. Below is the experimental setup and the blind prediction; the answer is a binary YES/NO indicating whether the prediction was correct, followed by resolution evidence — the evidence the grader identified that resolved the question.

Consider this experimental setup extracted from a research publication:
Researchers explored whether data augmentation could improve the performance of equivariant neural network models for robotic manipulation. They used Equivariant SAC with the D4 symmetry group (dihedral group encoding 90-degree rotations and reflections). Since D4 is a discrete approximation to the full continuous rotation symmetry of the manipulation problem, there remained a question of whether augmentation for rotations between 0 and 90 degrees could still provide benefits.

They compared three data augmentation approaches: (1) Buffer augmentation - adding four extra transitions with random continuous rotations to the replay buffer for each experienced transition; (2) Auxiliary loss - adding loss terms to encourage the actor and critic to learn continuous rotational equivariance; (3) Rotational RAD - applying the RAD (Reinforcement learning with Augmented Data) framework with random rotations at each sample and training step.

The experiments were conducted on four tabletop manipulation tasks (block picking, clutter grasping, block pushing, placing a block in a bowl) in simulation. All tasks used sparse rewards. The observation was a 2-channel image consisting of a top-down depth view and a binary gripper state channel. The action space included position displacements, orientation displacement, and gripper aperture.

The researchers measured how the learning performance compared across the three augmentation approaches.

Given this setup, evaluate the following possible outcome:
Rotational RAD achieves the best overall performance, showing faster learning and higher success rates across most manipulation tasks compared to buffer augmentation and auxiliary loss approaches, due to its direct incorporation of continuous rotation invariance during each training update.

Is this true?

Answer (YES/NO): NO